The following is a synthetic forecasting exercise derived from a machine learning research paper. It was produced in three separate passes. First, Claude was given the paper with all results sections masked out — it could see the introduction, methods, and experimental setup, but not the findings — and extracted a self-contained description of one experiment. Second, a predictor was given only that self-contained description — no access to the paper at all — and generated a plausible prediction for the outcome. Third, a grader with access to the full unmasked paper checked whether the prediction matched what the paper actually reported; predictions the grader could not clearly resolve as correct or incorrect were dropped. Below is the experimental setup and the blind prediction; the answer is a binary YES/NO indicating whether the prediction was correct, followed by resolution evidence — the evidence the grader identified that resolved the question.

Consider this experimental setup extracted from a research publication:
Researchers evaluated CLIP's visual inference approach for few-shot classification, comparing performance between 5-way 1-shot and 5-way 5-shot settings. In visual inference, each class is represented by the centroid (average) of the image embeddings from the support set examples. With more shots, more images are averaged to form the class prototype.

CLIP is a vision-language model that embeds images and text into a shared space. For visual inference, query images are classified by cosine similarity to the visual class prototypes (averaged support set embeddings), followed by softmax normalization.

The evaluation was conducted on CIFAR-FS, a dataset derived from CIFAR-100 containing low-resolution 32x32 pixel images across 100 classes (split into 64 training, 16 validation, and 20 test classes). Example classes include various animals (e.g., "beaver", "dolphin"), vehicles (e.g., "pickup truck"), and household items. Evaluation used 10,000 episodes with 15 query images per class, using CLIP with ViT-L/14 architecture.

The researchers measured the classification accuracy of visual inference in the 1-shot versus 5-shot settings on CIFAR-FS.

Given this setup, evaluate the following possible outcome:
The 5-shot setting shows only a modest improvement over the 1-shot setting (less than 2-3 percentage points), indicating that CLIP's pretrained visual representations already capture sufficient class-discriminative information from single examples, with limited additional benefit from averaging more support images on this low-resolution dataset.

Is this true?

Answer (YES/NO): NO